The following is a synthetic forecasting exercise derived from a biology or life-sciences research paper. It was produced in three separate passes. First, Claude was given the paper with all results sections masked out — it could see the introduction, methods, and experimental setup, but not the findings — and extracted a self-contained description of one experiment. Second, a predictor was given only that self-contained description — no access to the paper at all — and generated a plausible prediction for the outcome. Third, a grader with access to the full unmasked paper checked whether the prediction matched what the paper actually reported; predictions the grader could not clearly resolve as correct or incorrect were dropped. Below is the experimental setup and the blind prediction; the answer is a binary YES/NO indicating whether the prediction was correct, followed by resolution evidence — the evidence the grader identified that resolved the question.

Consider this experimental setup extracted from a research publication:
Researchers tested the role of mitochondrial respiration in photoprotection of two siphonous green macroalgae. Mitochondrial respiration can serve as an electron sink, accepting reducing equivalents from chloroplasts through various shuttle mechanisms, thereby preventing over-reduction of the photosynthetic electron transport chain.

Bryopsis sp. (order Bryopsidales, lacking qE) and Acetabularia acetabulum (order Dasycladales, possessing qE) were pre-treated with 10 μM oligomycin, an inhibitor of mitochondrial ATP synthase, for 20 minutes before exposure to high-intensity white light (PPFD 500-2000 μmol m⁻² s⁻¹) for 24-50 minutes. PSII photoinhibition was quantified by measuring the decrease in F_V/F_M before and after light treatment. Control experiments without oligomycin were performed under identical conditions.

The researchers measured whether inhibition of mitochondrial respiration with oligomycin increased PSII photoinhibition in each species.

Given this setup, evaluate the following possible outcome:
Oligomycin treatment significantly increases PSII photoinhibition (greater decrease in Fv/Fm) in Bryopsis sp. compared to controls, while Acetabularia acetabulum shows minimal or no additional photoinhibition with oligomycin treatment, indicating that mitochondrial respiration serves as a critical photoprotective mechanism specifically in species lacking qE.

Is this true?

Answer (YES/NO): YES